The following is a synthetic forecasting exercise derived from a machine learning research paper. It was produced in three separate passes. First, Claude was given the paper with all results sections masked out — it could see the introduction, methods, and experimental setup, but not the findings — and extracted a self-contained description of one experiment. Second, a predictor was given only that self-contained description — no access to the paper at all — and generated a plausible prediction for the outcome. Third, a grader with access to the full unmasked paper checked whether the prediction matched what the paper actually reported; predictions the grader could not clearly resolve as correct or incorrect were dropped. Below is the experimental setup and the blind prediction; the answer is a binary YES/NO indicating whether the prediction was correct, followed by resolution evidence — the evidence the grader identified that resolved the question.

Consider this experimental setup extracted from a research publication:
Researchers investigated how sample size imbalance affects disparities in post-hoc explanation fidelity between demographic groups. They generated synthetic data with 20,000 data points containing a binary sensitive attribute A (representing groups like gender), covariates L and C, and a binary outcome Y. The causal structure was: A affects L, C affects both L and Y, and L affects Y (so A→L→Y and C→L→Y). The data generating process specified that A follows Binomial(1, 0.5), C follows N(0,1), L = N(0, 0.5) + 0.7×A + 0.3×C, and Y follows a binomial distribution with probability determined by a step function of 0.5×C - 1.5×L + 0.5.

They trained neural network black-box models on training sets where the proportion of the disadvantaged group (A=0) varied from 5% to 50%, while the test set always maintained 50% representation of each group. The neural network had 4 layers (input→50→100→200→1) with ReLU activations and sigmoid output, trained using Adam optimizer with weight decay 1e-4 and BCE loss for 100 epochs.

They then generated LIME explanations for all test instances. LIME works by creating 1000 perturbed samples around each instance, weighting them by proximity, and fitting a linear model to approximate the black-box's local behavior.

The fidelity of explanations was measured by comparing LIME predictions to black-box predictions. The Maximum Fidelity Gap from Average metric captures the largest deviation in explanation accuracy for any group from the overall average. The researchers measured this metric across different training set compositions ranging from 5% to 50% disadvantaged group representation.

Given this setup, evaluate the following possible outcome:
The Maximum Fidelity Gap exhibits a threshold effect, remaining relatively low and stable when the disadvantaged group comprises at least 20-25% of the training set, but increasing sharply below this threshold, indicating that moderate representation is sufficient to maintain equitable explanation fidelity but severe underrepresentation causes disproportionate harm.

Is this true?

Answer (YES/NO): NO